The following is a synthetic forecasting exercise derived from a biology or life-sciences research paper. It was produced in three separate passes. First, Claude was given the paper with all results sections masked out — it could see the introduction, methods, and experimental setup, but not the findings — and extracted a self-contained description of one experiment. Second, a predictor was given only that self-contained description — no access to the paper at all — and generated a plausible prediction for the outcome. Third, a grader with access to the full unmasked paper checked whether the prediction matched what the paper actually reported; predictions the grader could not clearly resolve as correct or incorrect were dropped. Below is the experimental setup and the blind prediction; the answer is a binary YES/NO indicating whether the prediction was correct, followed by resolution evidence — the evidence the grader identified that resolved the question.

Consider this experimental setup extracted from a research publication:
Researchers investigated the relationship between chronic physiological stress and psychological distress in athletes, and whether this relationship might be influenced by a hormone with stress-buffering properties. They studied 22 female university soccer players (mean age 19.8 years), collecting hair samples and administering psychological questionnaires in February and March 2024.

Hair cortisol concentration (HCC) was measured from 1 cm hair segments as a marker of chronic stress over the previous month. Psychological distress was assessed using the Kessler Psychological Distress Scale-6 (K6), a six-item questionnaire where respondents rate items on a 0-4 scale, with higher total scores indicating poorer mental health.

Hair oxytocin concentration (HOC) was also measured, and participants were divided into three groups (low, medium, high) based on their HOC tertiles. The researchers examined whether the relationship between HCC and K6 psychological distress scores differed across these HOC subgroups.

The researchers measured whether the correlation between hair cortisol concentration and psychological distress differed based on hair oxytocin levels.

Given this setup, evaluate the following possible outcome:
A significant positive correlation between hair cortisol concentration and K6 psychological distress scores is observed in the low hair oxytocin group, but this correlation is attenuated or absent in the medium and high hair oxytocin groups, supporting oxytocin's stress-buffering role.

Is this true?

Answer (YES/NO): NO